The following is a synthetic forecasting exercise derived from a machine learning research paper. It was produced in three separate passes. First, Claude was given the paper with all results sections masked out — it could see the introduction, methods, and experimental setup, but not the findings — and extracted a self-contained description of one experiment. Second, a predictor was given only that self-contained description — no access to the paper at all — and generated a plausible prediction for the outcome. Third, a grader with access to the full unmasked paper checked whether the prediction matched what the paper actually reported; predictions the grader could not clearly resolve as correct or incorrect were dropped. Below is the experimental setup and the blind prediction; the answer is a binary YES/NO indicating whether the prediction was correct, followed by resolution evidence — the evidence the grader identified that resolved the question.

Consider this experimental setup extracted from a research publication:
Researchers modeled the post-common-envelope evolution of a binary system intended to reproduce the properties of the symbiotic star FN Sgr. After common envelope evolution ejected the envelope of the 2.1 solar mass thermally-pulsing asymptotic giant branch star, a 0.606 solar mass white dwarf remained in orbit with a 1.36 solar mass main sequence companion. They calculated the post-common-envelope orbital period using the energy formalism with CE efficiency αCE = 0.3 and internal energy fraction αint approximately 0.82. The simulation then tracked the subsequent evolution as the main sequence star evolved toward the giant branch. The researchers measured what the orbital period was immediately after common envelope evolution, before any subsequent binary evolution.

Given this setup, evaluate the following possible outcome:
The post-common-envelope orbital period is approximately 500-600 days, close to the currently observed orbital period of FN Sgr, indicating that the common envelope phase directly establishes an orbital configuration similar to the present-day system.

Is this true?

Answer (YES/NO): NO